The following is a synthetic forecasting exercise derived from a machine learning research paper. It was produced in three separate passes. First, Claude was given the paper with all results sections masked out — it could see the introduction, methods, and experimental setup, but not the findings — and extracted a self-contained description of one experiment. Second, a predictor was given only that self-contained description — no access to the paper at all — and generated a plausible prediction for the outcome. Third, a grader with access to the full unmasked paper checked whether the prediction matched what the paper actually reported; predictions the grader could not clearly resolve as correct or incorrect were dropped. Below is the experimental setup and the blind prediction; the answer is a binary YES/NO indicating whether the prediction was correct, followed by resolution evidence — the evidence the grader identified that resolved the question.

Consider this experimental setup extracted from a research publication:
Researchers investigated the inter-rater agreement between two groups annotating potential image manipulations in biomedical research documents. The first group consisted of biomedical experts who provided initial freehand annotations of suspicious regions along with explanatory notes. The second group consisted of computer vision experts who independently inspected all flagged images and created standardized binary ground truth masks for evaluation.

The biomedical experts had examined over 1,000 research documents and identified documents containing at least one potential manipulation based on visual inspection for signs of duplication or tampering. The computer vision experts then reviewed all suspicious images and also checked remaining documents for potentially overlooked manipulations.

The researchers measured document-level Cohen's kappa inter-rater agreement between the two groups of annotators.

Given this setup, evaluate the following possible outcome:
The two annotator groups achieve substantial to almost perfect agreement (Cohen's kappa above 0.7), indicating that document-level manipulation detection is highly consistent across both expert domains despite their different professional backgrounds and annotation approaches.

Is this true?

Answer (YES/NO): YES